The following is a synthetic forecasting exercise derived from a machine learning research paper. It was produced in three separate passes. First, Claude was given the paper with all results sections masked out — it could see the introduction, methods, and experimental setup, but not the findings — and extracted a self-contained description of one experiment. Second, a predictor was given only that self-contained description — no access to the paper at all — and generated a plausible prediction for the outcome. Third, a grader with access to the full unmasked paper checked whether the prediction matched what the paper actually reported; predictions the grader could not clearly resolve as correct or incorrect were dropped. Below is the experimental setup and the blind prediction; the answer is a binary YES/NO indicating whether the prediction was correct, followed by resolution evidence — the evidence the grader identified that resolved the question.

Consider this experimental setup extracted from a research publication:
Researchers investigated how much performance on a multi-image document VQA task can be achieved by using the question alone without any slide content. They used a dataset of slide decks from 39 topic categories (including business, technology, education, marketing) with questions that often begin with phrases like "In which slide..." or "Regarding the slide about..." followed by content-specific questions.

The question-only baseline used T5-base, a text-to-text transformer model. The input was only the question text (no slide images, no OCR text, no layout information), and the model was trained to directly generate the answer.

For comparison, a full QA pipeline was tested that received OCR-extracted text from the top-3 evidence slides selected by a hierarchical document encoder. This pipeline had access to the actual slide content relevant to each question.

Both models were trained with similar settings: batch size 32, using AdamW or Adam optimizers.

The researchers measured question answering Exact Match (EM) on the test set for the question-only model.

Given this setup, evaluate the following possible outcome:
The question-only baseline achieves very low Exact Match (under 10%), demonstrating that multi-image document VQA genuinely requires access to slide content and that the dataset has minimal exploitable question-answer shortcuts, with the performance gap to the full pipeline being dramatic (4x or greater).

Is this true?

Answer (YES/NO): NO